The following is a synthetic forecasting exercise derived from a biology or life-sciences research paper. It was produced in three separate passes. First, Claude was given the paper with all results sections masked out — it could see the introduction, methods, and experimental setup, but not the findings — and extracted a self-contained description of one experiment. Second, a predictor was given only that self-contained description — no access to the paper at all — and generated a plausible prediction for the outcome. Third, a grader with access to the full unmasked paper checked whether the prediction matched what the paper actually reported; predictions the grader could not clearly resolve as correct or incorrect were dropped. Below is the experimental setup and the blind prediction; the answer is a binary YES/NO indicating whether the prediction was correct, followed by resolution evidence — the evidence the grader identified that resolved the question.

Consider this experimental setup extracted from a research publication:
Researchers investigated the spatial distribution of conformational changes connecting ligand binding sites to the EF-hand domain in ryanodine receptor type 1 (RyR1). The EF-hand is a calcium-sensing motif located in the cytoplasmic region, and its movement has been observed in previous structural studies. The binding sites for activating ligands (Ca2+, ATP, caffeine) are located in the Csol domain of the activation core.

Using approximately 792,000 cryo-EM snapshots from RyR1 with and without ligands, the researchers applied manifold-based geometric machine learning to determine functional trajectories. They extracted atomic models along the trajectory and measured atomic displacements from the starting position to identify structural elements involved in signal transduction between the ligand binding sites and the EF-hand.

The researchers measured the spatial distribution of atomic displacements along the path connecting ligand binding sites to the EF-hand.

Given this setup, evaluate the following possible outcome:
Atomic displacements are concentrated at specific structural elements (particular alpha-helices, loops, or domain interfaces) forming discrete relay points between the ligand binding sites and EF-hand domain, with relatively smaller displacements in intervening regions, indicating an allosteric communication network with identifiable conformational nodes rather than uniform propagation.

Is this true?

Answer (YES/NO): NO